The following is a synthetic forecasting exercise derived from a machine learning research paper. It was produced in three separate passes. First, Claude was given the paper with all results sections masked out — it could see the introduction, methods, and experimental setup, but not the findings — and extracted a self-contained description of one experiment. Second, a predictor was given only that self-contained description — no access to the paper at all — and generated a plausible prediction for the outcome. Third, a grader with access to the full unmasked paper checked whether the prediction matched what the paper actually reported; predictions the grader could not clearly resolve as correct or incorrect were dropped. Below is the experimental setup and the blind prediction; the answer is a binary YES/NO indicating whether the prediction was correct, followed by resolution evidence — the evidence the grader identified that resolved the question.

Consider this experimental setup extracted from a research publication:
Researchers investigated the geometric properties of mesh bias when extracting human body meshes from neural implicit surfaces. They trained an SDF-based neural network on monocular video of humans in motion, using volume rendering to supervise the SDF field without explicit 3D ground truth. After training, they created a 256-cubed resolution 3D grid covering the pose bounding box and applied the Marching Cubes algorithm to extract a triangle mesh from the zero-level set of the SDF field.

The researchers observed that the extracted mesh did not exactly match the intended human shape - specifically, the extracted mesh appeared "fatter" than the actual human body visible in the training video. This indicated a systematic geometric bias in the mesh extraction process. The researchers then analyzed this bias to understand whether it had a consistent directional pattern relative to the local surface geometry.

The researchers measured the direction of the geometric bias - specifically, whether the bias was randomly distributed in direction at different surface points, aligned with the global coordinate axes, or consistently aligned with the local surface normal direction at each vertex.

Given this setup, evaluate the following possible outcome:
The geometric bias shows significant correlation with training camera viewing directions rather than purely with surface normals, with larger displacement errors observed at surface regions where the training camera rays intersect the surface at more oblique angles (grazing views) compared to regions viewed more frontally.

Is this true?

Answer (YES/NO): NO